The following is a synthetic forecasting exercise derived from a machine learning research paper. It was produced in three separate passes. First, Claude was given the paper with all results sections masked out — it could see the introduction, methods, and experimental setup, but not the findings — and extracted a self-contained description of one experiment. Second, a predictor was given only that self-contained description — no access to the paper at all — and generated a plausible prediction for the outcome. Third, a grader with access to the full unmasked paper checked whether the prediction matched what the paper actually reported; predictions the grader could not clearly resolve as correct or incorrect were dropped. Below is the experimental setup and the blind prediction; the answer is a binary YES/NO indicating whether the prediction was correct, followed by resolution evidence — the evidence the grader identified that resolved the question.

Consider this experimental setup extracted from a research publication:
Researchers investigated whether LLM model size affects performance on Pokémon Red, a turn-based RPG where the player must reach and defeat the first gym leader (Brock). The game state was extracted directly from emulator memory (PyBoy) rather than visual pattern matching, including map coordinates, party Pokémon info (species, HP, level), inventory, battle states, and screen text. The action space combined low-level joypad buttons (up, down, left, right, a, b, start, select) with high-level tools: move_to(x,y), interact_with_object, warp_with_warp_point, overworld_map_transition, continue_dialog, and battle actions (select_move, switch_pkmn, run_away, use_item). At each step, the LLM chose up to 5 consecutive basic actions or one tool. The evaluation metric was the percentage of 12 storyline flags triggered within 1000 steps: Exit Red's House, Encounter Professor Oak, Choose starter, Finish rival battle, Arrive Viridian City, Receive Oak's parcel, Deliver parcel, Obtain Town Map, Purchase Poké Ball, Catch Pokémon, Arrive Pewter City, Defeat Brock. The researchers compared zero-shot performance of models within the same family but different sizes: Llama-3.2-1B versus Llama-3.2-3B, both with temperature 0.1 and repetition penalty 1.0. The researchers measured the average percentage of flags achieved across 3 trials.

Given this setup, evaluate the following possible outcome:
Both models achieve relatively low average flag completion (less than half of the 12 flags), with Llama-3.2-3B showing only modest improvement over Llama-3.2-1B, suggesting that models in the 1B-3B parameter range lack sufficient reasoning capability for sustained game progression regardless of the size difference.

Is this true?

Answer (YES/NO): NO